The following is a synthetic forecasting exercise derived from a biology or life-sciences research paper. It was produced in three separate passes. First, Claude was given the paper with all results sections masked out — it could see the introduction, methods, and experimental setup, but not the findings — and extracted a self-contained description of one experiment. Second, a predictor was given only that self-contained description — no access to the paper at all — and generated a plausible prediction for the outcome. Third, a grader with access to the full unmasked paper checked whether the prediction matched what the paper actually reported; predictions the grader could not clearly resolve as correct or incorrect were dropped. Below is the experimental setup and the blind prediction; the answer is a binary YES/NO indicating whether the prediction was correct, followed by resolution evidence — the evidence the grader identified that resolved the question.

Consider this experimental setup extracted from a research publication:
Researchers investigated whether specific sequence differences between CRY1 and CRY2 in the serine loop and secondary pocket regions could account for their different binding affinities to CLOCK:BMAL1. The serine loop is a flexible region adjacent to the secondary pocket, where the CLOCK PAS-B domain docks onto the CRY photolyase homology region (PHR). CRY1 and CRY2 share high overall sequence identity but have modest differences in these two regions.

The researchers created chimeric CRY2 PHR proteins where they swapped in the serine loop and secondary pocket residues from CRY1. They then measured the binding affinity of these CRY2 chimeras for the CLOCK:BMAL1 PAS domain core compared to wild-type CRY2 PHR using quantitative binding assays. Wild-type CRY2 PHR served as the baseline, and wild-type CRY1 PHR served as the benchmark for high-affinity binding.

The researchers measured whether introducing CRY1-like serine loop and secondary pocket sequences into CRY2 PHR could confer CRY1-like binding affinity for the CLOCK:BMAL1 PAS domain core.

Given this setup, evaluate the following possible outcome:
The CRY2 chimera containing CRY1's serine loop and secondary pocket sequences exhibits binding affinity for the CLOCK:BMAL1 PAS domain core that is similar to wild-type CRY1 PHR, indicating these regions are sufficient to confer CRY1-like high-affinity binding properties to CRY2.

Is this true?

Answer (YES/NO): YES